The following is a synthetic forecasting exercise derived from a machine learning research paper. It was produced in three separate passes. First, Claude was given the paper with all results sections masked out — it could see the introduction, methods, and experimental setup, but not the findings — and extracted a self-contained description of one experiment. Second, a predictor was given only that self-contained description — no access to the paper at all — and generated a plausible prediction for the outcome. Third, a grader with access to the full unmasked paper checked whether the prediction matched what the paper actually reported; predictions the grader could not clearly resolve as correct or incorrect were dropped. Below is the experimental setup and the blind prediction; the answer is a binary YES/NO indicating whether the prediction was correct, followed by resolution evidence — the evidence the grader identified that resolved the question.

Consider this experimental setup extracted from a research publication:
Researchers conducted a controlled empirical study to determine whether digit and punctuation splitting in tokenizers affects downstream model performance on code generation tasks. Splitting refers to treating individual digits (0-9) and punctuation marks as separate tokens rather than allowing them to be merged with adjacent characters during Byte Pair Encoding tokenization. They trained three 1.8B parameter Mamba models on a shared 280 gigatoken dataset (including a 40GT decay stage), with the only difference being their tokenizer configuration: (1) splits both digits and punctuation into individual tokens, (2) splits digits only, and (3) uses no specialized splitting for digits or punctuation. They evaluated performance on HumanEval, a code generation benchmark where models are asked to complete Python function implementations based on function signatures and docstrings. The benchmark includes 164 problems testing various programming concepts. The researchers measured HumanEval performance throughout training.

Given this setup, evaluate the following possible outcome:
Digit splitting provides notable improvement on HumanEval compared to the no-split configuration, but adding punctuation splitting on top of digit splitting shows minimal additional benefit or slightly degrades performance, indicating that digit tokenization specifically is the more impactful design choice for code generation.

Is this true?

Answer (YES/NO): NO